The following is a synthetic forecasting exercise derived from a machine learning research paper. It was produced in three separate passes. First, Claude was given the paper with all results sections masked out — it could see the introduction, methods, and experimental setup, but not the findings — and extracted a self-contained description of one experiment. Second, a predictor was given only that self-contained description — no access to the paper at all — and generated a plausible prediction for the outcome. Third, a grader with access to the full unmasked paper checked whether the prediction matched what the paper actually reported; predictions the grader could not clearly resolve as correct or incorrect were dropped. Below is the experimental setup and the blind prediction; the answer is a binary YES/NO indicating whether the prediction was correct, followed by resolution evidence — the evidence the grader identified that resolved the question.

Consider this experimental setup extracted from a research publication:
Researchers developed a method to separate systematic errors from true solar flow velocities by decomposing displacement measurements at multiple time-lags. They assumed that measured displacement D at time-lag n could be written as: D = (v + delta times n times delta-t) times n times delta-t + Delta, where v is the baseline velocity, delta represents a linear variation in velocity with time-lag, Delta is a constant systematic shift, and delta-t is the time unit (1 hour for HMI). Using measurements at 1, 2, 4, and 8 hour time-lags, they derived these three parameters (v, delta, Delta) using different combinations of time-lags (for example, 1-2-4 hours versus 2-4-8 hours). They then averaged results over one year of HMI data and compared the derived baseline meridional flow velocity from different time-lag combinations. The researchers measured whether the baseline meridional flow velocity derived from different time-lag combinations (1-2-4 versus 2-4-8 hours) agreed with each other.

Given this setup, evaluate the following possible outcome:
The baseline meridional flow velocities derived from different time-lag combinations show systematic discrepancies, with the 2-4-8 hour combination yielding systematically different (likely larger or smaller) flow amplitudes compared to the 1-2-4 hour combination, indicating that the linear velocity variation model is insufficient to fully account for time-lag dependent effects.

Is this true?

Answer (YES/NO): NO